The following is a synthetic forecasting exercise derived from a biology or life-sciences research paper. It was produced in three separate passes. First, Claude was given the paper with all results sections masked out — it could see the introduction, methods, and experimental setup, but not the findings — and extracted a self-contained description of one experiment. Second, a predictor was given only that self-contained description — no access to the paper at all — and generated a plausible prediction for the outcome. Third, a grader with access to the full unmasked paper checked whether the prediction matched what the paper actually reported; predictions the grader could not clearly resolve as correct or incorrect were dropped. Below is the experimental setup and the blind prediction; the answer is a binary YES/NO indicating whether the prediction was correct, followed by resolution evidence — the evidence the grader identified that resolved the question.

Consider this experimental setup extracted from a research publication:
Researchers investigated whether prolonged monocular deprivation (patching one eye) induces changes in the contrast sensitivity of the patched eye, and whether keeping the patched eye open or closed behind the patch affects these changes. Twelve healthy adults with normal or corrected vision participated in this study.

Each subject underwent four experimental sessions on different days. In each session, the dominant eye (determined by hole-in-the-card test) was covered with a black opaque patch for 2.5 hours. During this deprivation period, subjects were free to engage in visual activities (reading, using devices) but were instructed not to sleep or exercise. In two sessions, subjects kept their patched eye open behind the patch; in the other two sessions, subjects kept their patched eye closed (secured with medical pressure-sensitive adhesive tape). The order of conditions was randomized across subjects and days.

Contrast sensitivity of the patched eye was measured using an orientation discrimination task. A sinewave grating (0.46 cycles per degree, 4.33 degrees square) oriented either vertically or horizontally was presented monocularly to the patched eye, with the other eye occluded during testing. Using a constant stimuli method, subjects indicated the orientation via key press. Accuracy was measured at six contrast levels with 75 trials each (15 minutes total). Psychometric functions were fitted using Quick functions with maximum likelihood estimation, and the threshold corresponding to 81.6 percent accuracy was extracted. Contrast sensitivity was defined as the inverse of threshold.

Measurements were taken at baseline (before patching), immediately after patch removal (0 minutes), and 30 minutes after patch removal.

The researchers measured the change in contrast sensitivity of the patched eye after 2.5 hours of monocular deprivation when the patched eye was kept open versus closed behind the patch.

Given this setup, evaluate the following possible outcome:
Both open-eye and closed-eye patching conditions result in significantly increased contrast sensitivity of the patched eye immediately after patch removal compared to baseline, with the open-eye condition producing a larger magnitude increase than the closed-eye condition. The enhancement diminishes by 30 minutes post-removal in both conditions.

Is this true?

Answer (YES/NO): NO